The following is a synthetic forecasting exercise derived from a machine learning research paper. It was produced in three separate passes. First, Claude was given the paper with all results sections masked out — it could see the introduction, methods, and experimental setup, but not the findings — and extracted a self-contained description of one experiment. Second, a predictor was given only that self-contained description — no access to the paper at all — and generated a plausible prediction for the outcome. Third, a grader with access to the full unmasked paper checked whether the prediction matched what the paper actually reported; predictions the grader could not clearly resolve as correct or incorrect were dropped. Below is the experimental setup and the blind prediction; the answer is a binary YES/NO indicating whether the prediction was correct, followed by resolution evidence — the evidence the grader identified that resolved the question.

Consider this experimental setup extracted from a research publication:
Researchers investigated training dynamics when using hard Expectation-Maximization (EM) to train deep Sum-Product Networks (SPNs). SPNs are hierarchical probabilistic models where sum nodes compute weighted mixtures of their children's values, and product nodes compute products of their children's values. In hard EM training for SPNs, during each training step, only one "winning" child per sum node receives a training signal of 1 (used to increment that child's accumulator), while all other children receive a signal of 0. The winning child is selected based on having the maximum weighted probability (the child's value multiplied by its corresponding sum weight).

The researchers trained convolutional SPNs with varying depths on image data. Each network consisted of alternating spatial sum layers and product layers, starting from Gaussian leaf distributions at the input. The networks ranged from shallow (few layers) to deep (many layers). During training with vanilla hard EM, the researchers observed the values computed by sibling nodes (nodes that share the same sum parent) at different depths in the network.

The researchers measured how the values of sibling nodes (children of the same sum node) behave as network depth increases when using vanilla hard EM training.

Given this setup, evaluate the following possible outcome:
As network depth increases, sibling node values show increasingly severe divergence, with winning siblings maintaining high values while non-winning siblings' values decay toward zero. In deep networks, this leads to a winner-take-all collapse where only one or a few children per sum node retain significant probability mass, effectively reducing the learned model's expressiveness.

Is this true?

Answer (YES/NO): NO